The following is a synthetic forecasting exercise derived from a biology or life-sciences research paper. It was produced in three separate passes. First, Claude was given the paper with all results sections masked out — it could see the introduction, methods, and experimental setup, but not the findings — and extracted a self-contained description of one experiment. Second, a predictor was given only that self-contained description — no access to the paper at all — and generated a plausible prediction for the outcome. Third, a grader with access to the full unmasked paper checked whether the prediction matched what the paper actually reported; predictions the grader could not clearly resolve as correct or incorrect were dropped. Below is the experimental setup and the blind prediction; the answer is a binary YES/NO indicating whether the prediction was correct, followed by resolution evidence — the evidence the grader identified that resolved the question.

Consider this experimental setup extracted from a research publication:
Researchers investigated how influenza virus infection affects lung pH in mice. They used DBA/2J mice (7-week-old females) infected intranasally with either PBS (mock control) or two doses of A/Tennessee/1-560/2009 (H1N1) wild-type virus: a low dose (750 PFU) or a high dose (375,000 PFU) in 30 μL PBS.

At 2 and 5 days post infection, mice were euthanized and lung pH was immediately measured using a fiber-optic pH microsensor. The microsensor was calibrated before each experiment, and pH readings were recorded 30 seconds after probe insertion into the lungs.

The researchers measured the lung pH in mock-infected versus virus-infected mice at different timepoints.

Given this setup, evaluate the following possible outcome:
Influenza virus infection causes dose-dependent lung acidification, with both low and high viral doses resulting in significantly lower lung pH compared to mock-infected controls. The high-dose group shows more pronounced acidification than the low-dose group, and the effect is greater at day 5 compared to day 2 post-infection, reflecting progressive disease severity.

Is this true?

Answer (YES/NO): NO